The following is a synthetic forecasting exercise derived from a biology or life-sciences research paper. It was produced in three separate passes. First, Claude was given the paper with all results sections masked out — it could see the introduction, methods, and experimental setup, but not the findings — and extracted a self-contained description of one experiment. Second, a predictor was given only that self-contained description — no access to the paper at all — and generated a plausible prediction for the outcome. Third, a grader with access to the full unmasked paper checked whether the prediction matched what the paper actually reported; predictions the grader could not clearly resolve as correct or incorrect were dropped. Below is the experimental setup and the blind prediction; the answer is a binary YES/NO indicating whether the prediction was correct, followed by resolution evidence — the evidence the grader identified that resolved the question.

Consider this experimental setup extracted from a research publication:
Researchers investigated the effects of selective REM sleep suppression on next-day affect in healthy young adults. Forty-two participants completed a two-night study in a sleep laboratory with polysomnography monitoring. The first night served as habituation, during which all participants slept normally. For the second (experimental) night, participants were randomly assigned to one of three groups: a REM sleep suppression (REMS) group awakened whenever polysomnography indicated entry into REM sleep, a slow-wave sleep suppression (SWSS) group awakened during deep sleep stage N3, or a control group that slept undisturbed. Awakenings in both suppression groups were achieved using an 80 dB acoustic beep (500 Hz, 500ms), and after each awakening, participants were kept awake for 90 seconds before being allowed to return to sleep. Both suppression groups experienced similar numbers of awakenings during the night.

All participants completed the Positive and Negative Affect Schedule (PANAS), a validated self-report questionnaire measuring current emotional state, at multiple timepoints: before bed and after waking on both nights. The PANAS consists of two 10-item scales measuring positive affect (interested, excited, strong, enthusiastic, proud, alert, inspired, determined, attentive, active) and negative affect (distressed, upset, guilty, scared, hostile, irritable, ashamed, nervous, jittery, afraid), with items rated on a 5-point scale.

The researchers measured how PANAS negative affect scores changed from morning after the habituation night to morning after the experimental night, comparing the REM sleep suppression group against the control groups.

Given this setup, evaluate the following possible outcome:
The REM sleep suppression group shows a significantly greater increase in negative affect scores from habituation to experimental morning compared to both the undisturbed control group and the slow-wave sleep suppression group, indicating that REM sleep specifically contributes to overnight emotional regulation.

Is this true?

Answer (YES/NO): YES